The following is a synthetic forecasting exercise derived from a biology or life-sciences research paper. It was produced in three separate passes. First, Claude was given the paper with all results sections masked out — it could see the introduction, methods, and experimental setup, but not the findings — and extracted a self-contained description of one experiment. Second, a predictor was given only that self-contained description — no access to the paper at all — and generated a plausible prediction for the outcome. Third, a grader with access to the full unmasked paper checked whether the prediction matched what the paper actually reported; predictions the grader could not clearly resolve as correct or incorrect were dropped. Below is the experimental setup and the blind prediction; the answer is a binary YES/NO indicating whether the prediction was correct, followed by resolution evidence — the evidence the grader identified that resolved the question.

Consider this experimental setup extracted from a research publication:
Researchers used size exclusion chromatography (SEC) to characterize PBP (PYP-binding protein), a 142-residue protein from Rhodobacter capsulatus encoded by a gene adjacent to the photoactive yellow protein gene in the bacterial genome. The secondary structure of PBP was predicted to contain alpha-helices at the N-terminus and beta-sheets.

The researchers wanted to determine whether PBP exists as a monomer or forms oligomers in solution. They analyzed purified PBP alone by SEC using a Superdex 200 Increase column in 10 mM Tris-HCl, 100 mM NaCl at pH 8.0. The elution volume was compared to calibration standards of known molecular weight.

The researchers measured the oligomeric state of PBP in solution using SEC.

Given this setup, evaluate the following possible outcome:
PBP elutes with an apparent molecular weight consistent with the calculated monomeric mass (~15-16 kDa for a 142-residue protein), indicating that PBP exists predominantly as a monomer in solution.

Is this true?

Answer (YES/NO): NO